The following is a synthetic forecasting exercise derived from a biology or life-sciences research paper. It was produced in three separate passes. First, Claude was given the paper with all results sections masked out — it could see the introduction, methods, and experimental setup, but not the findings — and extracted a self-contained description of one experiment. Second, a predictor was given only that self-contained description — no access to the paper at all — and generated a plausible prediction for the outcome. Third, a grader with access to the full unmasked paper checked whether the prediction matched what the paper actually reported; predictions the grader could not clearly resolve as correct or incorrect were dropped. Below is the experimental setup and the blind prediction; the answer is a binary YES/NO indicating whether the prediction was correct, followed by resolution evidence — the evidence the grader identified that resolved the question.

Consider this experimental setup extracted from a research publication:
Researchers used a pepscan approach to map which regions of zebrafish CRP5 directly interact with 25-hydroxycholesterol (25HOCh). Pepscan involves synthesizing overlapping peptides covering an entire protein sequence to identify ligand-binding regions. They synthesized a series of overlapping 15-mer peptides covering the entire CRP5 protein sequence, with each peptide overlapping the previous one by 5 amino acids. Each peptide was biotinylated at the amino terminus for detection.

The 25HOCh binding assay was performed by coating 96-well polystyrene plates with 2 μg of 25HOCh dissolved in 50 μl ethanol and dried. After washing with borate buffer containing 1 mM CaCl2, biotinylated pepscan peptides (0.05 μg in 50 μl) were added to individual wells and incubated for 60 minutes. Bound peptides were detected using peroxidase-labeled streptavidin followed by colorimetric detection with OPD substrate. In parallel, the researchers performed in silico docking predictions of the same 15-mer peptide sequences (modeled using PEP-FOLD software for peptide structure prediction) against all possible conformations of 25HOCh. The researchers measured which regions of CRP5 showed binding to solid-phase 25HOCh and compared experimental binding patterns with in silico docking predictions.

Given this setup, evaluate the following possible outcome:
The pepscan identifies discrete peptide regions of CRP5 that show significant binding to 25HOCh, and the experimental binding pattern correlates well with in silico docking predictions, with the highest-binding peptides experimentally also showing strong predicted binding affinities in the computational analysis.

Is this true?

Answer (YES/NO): YES